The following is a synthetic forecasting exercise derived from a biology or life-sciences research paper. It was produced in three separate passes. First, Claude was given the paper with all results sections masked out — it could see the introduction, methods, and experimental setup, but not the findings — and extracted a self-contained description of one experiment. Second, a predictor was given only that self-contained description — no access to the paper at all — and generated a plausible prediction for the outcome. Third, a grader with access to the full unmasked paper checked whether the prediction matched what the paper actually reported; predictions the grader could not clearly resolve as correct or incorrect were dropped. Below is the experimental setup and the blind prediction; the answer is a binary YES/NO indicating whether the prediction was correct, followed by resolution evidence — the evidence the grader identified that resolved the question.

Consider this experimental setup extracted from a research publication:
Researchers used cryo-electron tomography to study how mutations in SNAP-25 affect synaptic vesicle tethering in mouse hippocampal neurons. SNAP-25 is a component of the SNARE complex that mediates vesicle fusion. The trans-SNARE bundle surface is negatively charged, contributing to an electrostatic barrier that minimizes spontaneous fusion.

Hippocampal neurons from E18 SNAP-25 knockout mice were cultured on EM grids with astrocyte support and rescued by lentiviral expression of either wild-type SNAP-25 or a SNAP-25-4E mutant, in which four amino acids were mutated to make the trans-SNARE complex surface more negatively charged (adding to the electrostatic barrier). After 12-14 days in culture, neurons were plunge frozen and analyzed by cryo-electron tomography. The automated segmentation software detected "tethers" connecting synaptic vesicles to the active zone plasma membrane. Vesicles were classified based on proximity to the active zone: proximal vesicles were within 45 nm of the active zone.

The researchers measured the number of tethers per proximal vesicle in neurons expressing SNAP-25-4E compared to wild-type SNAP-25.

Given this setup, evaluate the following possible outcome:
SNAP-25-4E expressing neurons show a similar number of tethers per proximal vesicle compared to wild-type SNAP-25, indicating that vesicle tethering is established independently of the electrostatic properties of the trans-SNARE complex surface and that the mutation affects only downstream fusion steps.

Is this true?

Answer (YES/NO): YES